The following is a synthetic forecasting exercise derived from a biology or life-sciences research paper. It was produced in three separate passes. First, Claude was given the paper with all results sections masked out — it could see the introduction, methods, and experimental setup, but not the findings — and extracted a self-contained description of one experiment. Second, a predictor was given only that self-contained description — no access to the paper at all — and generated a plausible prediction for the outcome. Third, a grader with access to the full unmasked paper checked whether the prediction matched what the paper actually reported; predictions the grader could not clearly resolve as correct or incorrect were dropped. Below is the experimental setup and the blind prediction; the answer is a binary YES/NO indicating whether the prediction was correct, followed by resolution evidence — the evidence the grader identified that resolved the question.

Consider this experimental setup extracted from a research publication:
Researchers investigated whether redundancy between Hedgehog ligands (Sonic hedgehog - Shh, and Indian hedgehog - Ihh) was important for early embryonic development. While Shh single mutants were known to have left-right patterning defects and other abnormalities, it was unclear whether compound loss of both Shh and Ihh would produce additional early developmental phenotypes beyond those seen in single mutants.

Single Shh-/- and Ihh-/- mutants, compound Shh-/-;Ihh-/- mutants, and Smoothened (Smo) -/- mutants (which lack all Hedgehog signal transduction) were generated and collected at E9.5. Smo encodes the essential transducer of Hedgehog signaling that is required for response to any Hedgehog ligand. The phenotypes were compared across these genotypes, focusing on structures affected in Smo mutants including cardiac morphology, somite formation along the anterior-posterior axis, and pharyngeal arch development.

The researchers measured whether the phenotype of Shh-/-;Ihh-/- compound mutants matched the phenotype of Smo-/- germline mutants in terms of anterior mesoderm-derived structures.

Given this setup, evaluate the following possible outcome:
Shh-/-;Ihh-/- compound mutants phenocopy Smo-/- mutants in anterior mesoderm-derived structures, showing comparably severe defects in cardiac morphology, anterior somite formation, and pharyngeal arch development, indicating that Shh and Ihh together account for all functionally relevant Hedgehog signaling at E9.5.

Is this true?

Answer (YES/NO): YES